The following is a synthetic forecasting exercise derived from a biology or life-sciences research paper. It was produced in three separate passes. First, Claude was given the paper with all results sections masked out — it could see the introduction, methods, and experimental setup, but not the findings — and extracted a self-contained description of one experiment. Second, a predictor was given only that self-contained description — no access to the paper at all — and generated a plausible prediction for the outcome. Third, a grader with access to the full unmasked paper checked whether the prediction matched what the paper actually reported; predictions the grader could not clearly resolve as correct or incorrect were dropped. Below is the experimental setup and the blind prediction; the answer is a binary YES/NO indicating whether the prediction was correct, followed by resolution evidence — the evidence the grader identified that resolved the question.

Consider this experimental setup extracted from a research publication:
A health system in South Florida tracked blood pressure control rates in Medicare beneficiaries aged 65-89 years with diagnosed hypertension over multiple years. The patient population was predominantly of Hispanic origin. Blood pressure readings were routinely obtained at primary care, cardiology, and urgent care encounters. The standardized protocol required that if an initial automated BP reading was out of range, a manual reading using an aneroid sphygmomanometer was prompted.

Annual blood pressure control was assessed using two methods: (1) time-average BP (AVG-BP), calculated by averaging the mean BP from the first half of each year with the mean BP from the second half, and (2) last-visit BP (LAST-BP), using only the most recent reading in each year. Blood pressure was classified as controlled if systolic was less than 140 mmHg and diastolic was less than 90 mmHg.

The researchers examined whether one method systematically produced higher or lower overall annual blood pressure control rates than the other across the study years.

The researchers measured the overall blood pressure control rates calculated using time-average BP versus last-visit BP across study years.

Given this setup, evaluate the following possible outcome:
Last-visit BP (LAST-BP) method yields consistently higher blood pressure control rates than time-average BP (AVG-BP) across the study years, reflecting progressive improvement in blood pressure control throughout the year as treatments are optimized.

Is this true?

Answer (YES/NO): NO